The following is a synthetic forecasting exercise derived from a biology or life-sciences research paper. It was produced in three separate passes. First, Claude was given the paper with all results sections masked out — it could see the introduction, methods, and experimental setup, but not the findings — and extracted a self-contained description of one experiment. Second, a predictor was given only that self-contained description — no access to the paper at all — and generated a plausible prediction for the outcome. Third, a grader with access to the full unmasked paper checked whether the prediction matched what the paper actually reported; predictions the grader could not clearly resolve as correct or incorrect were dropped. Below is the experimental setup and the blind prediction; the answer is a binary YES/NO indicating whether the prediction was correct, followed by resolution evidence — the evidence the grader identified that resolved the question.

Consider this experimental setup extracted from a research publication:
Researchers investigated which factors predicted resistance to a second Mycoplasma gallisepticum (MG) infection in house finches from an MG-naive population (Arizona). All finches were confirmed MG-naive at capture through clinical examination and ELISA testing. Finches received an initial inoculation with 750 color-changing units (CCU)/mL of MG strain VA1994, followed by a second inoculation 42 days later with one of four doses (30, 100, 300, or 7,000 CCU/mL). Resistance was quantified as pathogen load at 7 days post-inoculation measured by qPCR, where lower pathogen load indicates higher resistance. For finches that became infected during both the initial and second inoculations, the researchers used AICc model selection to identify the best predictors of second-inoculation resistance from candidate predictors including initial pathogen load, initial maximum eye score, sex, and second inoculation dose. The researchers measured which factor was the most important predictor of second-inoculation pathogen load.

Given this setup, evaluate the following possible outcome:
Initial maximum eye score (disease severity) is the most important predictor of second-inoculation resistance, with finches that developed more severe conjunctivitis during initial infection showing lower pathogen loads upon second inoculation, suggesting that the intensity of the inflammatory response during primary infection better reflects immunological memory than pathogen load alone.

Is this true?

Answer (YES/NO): NO